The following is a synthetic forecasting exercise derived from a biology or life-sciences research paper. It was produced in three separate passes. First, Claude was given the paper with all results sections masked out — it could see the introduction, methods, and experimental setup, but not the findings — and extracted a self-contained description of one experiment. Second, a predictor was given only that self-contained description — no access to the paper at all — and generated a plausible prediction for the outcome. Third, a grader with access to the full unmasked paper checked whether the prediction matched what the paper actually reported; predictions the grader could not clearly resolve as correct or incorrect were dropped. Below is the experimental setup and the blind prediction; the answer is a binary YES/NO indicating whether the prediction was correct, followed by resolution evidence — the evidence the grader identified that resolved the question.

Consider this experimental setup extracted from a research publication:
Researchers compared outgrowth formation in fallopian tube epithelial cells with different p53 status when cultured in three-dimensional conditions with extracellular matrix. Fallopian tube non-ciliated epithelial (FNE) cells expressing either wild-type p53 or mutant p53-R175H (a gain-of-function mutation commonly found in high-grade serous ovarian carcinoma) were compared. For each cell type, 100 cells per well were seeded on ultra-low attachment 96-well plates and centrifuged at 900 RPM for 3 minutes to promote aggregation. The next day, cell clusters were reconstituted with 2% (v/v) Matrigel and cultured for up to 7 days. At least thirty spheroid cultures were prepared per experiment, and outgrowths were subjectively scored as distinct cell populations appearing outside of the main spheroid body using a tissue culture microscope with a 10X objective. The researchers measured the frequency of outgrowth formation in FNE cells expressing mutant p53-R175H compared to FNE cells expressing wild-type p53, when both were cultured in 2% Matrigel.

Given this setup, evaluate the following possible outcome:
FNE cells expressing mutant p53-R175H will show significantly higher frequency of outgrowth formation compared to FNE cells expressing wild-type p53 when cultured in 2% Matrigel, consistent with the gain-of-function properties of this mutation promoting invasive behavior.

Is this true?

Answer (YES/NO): YES